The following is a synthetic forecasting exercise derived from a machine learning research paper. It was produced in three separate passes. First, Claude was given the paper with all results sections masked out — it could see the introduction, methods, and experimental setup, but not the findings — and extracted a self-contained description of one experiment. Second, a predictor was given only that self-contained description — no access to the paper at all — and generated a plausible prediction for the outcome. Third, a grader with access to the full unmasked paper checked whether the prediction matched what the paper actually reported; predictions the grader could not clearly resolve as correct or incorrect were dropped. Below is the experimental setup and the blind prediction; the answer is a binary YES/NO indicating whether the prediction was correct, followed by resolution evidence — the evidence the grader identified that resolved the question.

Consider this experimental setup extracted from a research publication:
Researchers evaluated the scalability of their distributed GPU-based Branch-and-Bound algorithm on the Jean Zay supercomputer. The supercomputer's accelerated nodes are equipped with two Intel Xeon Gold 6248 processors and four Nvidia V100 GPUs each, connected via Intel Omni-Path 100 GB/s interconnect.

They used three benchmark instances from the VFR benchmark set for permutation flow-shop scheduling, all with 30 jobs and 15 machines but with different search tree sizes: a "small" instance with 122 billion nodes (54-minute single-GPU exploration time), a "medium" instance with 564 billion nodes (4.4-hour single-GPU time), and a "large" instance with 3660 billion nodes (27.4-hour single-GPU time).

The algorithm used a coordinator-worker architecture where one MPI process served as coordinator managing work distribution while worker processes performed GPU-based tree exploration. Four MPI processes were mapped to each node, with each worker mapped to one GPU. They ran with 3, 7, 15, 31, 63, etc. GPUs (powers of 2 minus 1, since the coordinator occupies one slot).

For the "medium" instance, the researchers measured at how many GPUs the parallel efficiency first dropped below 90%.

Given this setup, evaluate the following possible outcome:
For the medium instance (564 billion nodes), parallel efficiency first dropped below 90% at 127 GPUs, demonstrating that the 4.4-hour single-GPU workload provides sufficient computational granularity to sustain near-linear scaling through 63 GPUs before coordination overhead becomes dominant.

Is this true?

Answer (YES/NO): NO